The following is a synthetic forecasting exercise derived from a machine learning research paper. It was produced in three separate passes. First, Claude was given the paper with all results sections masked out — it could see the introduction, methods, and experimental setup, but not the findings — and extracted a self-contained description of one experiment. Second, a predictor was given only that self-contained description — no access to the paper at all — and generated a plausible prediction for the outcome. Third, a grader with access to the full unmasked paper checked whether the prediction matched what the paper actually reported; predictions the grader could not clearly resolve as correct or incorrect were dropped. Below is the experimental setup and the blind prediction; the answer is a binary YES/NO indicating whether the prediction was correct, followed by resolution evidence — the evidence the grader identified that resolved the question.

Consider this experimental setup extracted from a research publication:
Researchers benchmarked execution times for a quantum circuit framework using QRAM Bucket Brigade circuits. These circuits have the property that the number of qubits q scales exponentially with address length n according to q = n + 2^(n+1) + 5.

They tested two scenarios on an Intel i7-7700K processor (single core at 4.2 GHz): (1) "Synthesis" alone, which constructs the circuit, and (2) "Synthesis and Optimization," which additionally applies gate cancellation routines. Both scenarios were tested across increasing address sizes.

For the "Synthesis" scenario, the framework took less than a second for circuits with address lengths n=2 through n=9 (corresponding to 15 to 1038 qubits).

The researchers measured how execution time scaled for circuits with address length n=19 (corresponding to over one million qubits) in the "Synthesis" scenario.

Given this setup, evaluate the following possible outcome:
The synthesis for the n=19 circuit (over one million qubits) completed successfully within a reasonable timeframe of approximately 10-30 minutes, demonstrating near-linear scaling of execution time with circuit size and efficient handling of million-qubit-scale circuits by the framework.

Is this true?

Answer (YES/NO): NO